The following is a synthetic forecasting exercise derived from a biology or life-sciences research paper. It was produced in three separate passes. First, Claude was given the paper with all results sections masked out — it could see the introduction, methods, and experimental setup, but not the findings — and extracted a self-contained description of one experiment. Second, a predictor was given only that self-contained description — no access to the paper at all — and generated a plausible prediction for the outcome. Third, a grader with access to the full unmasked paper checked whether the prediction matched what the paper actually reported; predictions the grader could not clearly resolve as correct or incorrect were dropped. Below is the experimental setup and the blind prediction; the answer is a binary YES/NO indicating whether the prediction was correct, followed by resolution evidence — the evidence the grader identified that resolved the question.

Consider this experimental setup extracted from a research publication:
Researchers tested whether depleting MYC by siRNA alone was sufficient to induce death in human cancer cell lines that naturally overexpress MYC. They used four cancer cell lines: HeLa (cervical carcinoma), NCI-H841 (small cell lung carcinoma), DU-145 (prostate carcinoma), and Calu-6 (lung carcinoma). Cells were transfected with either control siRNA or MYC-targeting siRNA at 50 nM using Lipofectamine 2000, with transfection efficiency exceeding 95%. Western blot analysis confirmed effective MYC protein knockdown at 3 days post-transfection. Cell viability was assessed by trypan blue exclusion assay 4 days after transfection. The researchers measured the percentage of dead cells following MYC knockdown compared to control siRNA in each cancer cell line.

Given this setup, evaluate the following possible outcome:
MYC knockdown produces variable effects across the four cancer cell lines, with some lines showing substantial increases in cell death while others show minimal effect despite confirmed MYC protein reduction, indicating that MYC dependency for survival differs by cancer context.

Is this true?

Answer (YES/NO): NO